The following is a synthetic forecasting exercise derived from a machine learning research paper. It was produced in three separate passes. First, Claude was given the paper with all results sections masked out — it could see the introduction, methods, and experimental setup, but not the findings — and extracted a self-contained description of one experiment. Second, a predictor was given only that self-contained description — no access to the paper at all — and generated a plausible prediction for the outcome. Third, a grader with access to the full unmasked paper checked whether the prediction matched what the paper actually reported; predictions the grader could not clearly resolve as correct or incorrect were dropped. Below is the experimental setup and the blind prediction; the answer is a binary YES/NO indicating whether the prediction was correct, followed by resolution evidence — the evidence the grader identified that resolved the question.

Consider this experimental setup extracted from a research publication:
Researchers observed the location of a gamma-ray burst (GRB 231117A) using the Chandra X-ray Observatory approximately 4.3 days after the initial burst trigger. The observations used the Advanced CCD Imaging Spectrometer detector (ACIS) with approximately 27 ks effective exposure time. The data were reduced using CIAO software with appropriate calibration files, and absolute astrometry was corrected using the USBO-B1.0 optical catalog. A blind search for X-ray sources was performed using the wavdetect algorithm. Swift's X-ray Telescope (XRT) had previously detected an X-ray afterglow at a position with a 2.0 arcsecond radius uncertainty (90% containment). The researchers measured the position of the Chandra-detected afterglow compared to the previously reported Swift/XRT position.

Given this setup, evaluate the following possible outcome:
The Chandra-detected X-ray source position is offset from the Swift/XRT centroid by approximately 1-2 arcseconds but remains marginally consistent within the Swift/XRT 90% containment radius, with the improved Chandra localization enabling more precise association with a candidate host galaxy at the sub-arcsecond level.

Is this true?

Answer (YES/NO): NO